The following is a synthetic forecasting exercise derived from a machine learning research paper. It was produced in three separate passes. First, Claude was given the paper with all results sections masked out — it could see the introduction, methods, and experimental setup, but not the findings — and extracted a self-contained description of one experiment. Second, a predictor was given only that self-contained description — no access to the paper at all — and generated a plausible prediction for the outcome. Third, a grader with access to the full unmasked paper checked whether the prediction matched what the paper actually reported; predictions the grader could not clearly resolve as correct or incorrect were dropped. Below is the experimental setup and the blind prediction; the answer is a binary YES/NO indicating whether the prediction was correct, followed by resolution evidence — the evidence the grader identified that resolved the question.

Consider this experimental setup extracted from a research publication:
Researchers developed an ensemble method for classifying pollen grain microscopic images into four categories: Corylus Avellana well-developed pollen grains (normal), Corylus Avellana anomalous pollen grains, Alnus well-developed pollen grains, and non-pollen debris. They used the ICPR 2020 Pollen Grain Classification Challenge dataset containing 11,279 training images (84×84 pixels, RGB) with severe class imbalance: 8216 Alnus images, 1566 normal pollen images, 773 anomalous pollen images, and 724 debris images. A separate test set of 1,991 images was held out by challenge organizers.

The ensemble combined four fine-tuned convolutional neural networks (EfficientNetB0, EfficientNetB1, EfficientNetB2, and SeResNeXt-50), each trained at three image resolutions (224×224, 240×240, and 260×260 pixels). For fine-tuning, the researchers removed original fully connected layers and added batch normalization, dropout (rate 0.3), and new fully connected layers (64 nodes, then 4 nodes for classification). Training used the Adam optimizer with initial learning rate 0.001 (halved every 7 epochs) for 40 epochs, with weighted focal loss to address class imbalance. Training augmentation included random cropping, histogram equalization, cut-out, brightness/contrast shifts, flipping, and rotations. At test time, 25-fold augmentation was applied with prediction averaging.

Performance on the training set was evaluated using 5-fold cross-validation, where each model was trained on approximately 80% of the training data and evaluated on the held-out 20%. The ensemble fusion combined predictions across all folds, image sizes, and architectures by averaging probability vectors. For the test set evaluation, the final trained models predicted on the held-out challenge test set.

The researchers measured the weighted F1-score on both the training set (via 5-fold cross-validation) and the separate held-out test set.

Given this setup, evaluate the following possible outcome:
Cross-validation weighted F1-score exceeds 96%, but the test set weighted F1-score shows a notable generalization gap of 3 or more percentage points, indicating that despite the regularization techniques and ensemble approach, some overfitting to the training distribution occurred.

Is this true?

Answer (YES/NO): NO